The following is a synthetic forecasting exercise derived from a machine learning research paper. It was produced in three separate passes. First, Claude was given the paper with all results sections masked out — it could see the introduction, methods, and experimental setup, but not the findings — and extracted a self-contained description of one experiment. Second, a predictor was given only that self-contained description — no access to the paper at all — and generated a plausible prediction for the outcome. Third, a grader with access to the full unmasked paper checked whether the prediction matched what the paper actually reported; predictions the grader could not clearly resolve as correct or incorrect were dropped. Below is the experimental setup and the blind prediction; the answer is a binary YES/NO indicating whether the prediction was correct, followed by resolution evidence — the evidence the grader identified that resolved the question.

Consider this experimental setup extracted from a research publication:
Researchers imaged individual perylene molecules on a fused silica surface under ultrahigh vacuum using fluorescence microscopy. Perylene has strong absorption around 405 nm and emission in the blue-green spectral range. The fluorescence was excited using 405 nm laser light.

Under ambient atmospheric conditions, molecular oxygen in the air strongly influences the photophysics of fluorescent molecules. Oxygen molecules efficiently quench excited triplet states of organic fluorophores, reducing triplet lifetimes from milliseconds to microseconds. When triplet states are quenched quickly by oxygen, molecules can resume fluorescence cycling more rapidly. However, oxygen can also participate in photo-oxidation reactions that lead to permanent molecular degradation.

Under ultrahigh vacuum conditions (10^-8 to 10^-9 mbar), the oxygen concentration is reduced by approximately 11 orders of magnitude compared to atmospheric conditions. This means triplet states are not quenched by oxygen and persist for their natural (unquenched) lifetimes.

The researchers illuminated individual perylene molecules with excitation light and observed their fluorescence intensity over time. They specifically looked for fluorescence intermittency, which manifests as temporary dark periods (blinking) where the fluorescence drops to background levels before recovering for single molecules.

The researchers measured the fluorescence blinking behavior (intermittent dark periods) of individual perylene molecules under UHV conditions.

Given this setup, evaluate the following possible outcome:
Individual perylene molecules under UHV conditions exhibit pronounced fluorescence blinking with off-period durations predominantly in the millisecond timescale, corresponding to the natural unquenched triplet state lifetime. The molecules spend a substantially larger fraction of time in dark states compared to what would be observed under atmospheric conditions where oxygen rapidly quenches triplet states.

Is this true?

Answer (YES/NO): NO